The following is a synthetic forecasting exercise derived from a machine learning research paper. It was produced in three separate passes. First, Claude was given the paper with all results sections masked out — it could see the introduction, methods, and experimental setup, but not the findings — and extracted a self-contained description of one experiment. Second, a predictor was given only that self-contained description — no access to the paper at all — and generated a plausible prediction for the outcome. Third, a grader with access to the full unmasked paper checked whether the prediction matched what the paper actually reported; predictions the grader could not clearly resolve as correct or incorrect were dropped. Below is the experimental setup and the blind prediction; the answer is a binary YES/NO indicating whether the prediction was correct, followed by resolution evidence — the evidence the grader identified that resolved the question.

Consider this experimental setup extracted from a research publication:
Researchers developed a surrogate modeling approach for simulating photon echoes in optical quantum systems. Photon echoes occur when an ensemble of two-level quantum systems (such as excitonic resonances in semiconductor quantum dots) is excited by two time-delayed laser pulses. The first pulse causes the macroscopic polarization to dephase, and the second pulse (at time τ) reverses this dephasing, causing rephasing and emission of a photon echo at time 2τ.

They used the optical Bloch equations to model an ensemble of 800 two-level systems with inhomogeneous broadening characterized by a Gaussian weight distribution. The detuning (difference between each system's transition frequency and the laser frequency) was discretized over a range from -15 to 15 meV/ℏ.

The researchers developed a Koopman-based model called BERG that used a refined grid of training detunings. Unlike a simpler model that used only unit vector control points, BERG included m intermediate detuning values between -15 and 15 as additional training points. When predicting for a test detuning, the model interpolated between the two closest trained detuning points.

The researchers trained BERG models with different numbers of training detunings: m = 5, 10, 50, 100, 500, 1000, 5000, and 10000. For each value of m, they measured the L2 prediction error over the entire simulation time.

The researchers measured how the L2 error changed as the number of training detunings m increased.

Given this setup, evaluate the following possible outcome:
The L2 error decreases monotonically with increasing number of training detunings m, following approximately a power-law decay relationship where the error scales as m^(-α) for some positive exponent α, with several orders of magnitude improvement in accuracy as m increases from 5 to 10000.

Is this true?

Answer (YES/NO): NO